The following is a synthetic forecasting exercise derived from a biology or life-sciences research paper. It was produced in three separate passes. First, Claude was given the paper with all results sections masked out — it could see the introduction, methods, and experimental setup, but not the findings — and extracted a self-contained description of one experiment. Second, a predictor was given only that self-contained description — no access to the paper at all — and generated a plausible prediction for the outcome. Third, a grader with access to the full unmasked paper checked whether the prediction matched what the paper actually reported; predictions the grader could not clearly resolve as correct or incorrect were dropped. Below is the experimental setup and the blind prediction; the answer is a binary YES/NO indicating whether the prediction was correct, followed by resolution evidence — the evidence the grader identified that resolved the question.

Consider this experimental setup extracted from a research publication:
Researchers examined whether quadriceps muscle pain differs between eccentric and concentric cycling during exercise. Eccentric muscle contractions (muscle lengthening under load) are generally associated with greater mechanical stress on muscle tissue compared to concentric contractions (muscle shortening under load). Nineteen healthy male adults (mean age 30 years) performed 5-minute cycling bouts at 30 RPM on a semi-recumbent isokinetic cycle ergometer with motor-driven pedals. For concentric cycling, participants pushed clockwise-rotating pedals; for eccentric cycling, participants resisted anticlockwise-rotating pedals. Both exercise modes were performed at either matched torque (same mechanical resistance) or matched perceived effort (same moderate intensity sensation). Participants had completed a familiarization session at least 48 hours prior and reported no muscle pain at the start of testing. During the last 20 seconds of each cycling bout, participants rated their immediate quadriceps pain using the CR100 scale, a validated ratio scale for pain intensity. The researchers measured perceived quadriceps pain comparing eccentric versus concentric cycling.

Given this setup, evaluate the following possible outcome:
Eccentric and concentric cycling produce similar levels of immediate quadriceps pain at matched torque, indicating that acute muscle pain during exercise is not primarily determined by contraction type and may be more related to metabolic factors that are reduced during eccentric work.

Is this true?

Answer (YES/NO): YES